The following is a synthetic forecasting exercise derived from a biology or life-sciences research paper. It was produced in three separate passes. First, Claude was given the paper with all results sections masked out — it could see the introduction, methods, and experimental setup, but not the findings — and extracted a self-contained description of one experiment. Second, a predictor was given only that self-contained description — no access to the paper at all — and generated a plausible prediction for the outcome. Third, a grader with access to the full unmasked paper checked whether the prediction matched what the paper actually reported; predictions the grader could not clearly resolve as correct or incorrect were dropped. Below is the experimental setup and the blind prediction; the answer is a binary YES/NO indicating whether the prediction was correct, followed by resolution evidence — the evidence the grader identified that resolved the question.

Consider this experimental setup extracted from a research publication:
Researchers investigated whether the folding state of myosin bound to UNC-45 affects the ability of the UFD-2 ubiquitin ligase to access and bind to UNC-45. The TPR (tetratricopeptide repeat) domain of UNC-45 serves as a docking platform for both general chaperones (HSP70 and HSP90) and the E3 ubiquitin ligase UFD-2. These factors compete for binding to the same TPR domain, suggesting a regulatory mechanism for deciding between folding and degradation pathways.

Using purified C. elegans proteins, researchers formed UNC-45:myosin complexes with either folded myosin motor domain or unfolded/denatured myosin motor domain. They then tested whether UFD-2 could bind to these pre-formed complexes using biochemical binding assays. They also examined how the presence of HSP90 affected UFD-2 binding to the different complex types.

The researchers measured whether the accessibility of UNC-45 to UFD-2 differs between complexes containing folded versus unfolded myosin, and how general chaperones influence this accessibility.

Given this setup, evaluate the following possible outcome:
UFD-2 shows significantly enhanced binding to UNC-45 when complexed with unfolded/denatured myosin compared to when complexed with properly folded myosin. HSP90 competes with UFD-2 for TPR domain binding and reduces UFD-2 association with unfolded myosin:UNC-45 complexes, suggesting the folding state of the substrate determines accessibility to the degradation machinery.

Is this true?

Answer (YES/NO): NO